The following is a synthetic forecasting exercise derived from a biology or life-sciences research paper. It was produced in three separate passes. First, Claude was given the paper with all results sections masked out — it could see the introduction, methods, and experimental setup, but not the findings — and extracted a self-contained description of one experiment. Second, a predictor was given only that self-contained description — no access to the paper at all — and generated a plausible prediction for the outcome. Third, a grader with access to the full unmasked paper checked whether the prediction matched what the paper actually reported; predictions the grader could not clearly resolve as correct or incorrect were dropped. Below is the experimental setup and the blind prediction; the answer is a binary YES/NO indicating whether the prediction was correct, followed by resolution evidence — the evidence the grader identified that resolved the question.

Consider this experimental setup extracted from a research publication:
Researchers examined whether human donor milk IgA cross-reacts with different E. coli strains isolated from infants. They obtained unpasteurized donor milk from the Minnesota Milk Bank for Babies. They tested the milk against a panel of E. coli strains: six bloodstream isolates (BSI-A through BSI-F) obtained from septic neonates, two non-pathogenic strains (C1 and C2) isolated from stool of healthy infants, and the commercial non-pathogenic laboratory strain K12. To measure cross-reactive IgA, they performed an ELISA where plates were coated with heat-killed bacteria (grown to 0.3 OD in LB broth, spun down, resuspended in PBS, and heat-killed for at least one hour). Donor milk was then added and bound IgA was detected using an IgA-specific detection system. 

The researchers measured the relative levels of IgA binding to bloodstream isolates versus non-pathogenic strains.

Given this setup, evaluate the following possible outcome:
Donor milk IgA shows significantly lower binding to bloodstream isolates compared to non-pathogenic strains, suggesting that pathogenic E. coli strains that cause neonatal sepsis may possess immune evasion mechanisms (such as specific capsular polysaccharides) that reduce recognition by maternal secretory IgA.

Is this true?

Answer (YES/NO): NO